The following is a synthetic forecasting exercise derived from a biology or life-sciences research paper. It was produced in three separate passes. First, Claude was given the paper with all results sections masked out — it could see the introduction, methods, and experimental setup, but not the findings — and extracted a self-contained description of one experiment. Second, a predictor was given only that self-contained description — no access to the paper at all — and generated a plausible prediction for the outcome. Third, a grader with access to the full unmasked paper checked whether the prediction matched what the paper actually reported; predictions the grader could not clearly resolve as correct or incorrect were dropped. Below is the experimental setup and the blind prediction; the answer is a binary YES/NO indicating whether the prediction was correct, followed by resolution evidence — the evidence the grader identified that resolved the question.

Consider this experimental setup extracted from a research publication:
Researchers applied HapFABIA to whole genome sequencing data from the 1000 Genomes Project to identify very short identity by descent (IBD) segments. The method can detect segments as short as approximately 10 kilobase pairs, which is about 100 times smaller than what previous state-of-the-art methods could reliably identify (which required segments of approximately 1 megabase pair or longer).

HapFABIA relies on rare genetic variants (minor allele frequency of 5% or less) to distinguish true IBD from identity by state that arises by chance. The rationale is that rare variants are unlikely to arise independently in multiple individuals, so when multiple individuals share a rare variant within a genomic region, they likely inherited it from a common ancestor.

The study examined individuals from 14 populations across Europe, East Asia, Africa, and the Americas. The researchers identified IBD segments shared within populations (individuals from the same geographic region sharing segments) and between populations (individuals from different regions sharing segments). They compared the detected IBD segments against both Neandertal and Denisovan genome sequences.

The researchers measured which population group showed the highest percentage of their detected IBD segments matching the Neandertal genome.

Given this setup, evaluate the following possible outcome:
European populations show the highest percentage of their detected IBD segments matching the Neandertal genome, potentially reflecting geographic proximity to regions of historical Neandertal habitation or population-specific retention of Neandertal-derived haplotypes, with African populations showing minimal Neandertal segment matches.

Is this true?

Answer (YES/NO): NO